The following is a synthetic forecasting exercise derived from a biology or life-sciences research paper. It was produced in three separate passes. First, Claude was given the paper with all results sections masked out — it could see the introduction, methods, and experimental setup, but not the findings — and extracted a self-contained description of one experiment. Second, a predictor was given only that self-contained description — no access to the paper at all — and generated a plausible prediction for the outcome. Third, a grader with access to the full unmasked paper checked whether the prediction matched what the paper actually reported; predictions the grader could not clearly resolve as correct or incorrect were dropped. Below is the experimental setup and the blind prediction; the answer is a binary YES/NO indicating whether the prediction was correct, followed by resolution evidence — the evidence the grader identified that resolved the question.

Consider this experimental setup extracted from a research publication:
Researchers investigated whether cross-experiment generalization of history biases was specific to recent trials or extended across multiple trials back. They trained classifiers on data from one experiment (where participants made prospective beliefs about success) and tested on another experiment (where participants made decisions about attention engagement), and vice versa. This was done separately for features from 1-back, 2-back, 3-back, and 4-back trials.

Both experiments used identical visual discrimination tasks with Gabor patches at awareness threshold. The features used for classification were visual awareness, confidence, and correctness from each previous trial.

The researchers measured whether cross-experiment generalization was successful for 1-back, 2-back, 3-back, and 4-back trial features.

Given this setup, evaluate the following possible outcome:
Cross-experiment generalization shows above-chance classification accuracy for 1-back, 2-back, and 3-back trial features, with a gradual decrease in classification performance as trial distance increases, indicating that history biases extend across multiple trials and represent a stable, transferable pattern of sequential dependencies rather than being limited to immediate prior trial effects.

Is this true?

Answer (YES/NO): NO